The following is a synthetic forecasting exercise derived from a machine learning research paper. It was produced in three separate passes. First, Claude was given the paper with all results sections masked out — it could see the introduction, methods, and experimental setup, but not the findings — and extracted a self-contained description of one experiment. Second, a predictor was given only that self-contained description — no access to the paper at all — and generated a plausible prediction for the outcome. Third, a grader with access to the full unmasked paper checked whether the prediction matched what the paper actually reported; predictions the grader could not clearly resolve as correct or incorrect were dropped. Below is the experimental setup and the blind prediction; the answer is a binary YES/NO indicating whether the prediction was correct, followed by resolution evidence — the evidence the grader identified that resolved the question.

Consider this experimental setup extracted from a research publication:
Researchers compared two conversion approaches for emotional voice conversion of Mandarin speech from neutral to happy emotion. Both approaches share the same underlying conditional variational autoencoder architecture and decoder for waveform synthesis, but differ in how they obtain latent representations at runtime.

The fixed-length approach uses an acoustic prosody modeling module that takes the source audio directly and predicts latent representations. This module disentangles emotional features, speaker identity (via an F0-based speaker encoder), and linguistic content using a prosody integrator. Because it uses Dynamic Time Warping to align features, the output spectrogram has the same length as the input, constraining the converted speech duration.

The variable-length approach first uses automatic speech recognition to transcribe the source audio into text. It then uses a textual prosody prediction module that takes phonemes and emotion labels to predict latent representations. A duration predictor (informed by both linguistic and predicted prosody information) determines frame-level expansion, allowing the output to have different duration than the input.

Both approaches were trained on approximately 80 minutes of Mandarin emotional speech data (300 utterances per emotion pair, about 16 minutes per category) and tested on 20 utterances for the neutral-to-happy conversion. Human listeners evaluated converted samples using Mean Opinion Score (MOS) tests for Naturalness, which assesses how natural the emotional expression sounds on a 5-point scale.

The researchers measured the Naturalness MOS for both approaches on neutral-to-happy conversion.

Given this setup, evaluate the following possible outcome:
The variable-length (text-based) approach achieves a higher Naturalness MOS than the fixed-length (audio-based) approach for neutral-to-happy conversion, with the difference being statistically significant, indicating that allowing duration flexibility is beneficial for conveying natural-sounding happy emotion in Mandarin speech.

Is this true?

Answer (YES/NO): NO